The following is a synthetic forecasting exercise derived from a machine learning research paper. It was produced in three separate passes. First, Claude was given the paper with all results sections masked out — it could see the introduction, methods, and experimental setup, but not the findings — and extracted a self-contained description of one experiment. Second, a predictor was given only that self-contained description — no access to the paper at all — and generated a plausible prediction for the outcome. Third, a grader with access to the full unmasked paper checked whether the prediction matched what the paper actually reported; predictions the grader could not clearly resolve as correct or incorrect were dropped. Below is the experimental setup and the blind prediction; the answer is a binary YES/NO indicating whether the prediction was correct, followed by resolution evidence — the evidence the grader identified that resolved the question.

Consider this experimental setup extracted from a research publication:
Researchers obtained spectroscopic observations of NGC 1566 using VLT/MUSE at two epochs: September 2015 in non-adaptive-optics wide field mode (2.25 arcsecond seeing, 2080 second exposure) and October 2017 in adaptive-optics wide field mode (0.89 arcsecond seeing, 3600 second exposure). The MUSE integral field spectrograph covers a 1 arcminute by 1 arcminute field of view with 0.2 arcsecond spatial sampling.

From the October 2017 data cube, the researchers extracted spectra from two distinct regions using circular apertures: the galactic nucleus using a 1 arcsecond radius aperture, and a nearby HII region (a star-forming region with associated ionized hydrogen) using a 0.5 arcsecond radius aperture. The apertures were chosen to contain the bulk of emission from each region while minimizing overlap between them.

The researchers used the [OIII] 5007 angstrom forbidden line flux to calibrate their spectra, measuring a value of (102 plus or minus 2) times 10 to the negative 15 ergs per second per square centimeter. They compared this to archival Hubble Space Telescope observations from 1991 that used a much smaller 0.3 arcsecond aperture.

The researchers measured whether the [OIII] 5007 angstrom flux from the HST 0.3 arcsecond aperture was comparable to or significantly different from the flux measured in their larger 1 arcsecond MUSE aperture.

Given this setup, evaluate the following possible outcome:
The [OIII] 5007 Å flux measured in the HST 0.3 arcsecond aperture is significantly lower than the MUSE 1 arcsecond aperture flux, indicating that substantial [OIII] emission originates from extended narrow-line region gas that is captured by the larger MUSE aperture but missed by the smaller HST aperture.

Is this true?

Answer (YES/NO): NO